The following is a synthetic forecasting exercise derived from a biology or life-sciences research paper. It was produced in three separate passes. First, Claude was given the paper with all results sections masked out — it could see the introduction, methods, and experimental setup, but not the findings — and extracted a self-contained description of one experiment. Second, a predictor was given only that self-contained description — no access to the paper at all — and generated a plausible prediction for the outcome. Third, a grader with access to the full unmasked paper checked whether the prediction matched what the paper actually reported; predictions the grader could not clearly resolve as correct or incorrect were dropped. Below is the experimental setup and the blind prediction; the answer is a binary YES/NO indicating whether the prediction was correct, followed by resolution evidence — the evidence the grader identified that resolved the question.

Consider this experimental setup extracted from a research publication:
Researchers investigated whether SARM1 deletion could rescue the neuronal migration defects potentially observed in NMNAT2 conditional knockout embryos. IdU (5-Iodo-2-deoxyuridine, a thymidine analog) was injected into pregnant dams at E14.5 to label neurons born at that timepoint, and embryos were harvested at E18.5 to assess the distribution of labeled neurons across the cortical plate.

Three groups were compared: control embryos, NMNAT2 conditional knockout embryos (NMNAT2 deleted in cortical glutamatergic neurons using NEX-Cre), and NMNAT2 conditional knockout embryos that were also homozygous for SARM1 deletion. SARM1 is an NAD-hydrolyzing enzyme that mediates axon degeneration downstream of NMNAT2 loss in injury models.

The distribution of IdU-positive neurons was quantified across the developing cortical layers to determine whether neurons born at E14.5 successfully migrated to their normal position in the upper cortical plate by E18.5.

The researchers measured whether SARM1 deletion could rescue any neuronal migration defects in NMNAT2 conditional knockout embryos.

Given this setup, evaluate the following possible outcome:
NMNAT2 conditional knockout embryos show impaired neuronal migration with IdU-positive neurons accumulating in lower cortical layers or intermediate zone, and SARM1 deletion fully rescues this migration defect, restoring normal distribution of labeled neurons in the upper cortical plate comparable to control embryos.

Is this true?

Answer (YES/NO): NO